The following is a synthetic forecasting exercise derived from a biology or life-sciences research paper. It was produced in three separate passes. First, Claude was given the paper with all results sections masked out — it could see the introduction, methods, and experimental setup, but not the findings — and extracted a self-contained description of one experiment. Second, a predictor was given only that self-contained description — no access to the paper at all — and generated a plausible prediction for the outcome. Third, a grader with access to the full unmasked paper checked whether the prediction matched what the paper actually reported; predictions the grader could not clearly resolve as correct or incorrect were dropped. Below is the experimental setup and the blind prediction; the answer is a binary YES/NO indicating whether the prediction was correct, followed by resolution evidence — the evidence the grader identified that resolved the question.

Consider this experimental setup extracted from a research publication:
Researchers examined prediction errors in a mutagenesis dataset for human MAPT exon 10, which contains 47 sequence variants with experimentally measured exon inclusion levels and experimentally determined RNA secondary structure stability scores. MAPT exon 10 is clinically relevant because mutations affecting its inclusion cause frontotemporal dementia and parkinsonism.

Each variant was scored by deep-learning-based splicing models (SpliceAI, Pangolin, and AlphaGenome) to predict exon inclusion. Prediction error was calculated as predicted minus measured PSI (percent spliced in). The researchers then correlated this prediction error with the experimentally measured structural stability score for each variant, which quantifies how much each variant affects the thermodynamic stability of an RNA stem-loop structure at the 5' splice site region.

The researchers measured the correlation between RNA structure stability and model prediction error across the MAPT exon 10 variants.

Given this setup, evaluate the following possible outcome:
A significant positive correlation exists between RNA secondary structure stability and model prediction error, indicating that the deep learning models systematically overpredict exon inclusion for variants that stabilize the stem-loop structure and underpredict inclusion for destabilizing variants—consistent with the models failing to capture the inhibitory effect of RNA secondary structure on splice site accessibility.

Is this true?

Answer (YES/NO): YES